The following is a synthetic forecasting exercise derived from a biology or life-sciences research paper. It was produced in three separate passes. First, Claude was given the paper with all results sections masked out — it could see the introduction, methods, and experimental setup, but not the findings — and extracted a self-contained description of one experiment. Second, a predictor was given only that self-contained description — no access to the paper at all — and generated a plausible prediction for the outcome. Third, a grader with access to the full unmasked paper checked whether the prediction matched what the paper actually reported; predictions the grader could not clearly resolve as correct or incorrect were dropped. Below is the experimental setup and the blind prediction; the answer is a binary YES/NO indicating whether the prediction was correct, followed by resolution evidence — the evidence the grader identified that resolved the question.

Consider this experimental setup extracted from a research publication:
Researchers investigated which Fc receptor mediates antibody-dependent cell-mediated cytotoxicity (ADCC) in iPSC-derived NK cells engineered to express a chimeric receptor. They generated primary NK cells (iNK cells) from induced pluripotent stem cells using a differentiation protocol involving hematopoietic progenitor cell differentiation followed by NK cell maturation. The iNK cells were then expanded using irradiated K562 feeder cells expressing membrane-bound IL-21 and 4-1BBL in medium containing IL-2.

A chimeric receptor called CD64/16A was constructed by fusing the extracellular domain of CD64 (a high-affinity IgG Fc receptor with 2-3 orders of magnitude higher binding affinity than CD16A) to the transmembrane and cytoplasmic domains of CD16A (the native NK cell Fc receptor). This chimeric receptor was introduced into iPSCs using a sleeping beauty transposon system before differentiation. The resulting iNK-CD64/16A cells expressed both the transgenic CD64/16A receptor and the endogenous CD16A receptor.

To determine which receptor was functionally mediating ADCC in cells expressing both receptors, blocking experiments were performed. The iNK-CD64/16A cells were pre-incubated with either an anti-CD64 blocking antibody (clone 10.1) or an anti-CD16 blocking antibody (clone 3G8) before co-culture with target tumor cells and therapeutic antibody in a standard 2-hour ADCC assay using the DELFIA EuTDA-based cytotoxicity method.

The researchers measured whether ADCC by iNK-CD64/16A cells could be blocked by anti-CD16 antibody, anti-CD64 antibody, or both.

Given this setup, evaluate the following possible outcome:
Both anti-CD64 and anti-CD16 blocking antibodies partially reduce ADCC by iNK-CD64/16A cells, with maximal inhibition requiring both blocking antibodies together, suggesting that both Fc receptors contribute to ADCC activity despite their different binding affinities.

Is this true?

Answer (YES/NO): NO